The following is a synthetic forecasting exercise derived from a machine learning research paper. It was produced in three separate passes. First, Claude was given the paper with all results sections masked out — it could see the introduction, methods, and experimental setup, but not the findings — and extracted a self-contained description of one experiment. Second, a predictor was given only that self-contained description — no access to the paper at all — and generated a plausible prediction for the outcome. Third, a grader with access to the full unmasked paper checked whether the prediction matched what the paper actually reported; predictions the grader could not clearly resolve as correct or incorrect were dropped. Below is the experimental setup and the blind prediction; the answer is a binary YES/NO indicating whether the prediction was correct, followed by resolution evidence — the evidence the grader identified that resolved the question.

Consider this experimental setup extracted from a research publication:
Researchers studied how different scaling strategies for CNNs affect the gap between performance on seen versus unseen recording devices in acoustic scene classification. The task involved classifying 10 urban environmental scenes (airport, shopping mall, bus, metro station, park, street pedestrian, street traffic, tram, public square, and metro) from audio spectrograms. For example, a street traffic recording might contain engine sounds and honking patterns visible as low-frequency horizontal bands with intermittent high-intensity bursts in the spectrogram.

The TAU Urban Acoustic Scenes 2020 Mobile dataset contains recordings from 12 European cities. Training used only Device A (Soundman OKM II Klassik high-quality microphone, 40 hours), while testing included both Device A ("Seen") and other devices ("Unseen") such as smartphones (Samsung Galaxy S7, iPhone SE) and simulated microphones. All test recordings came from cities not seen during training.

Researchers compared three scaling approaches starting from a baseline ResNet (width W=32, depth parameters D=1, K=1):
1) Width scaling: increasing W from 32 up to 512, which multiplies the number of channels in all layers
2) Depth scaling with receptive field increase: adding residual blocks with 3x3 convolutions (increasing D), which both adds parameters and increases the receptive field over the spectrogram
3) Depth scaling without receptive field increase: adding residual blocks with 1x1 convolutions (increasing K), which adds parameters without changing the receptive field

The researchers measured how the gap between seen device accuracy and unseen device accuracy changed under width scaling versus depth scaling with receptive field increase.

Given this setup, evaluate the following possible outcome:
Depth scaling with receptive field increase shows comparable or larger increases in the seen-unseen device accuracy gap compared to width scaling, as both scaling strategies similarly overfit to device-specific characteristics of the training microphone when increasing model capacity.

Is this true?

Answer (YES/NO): NO